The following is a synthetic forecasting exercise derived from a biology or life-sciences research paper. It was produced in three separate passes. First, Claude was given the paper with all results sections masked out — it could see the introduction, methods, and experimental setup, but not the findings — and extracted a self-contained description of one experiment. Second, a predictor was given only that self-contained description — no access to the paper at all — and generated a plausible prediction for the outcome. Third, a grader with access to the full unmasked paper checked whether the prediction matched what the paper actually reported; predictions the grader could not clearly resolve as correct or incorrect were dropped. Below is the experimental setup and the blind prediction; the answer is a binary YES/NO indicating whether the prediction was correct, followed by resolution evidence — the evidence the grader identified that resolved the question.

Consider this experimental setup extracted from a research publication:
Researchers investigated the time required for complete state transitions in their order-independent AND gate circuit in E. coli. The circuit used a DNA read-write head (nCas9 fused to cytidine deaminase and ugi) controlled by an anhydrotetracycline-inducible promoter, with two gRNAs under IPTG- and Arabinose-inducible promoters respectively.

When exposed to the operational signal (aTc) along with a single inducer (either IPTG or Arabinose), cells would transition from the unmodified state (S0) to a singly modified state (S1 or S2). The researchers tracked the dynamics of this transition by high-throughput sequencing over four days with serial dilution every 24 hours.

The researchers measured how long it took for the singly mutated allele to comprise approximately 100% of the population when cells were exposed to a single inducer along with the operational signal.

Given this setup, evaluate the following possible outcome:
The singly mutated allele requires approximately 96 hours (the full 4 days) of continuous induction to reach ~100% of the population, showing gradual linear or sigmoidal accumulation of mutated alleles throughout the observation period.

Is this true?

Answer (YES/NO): NO